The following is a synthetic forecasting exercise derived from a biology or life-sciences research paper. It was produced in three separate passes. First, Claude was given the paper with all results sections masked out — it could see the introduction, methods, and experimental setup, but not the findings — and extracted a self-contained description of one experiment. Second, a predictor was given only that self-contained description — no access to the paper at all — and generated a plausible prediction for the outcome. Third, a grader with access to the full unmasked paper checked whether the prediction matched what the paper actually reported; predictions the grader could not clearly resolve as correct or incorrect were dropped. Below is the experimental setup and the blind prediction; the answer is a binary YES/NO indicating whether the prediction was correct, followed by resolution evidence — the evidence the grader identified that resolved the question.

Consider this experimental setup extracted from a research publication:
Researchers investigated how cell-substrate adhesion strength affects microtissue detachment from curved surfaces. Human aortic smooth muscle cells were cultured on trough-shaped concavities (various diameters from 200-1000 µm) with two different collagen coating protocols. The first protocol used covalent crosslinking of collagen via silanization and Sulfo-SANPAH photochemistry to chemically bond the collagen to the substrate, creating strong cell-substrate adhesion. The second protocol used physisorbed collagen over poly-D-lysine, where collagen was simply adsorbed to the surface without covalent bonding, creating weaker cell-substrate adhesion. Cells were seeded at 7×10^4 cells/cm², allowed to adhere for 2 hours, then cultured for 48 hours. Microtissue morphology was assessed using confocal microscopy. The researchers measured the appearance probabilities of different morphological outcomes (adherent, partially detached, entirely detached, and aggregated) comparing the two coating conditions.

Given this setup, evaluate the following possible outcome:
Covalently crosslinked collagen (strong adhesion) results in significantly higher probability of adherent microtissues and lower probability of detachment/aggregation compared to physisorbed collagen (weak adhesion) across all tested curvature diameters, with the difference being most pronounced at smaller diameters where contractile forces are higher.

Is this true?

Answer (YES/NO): YES